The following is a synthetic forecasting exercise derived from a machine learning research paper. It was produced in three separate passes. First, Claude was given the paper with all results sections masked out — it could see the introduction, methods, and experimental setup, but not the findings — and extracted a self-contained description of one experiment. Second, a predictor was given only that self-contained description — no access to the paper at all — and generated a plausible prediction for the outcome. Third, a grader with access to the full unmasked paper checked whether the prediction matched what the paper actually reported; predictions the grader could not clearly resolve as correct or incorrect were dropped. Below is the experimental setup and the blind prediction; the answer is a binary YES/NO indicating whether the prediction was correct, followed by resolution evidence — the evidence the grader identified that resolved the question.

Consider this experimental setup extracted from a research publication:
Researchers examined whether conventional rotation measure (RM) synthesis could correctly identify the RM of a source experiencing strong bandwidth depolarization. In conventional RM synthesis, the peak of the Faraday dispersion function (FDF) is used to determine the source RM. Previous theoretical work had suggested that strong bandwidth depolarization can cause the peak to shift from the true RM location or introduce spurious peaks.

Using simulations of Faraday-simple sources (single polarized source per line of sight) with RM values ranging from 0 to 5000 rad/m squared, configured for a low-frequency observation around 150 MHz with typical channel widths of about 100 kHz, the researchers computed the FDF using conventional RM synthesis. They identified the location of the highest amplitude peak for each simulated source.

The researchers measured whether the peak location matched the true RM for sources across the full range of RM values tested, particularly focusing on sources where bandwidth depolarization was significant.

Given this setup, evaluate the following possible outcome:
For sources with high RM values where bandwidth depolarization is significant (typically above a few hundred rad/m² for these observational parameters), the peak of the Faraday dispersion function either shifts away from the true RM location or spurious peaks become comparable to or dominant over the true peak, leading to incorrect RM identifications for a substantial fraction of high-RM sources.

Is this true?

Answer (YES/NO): YES